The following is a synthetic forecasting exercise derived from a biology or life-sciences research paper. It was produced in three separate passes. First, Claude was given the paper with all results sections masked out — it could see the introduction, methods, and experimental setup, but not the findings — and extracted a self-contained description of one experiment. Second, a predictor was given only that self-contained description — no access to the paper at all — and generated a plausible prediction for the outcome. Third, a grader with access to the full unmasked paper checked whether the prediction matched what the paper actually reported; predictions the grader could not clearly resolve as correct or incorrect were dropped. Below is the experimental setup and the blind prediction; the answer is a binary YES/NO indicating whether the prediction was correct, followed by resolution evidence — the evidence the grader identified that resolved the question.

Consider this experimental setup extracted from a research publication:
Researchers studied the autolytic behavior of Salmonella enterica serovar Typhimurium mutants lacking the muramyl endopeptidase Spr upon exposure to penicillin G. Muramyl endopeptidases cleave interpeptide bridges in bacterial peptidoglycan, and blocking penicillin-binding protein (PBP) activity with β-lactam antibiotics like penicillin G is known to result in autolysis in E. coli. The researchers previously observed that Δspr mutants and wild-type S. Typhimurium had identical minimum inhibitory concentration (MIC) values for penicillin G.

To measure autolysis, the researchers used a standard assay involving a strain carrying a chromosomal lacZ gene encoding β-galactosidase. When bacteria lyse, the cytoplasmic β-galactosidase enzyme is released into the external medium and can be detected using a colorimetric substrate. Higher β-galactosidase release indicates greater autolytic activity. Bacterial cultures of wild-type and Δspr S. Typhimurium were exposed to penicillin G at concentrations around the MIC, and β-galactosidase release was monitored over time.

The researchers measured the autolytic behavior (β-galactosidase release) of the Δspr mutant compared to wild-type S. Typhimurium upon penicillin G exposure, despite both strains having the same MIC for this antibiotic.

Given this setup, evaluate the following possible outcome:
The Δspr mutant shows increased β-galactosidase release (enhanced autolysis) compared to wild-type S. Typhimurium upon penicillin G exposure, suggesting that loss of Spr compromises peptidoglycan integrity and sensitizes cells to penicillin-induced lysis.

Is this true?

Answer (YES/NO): YES